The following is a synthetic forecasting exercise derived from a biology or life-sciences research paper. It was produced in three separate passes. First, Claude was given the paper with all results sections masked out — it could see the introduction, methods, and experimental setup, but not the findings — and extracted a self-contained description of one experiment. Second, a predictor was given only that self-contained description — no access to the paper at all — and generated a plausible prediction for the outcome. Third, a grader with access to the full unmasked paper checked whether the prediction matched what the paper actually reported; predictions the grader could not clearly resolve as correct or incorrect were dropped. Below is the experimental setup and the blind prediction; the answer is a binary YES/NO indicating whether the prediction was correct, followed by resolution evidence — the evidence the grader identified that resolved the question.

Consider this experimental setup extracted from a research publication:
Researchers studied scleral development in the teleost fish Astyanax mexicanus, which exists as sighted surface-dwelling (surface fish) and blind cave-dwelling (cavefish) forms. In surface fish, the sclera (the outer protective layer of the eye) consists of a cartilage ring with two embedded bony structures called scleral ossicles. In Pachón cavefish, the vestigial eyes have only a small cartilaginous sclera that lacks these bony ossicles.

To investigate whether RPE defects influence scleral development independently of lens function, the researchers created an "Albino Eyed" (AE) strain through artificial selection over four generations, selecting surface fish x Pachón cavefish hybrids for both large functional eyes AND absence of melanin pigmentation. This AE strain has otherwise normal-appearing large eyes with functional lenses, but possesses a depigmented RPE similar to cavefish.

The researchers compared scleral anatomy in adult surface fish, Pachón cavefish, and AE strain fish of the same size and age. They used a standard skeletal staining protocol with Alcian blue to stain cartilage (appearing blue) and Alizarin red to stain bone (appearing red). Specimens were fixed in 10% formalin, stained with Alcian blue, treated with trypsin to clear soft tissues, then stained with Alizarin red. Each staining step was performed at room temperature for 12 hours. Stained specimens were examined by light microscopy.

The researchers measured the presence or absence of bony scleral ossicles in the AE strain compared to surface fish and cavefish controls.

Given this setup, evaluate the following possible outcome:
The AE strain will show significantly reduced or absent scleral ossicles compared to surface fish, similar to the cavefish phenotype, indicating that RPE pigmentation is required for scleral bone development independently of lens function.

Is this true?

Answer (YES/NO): YES